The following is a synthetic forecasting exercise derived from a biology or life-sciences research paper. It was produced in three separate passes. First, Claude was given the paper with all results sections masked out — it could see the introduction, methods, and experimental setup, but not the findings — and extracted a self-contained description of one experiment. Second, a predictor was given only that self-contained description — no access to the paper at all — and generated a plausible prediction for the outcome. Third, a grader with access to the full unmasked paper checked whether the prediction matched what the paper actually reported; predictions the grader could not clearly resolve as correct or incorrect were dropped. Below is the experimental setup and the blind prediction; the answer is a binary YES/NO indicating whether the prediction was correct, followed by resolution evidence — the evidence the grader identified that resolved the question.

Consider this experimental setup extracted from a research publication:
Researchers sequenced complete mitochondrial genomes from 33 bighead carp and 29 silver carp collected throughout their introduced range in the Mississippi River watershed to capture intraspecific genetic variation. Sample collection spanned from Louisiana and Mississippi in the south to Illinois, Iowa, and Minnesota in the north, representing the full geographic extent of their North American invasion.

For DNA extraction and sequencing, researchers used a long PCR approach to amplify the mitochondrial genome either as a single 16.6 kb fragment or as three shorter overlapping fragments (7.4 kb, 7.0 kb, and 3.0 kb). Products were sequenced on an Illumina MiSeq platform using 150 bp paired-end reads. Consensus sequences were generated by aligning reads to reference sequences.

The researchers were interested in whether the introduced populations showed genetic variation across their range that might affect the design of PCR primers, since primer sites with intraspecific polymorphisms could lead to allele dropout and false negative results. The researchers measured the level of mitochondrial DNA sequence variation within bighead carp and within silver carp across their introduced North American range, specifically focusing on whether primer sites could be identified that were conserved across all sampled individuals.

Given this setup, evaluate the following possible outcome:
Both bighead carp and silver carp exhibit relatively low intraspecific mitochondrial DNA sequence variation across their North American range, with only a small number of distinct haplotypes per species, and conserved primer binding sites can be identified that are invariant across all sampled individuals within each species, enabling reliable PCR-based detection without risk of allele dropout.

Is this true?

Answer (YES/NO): YES